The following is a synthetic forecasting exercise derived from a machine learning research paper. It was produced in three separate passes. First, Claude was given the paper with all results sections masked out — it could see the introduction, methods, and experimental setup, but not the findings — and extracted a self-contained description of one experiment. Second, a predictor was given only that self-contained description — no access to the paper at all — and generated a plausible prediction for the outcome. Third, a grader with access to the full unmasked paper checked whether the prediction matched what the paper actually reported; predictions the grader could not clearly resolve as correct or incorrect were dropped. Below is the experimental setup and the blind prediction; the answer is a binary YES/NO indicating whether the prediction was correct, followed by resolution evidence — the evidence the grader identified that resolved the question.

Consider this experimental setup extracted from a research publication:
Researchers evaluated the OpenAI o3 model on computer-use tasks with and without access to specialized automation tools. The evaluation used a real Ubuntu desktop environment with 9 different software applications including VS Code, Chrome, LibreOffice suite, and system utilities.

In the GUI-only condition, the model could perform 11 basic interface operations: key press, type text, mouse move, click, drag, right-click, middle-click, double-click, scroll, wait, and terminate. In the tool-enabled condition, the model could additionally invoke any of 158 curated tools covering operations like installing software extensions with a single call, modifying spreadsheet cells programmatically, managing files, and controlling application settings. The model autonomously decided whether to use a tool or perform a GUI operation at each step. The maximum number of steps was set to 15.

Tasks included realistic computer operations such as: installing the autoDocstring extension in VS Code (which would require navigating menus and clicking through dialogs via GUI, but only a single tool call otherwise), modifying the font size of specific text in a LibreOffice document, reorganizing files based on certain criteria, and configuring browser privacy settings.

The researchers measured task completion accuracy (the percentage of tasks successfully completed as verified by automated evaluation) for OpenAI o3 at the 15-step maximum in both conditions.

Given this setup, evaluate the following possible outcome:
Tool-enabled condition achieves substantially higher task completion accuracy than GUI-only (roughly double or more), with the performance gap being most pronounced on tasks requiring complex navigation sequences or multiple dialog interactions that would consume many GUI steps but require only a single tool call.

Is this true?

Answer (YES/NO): YES